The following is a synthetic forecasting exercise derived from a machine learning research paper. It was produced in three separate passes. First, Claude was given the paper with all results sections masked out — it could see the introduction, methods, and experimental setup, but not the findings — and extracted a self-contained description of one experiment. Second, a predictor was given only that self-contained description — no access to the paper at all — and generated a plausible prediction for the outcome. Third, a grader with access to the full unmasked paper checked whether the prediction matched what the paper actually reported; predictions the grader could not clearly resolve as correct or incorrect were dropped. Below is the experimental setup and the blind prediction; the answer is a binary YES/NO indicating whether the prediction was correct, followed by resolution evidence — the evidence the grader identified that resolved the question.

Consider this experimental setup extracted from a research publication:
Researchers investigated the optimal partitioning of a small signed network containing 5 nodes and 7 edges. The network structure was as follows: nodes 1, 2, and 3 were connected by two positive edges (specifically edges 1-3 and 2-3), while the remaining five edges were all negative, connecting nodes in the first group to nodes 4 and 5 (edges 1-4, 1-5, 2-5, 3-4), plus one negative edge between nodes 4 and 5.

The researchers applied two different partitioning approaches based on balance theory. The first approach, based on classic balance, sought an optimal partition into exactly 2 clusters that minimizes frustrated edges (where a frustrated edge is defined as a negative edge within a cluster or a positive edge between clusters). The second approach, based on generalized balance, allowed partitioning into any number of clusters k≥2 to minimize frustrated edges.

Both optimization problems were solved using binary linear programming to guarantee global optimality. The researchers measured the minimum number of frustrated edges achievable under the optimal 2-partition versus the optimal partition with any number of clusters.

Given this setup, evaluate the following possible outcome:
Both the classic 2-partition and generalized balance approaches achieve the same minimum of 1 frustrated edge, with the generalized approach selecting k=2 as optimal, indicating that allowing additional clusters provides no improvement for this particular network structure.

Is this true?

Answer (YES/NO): NO